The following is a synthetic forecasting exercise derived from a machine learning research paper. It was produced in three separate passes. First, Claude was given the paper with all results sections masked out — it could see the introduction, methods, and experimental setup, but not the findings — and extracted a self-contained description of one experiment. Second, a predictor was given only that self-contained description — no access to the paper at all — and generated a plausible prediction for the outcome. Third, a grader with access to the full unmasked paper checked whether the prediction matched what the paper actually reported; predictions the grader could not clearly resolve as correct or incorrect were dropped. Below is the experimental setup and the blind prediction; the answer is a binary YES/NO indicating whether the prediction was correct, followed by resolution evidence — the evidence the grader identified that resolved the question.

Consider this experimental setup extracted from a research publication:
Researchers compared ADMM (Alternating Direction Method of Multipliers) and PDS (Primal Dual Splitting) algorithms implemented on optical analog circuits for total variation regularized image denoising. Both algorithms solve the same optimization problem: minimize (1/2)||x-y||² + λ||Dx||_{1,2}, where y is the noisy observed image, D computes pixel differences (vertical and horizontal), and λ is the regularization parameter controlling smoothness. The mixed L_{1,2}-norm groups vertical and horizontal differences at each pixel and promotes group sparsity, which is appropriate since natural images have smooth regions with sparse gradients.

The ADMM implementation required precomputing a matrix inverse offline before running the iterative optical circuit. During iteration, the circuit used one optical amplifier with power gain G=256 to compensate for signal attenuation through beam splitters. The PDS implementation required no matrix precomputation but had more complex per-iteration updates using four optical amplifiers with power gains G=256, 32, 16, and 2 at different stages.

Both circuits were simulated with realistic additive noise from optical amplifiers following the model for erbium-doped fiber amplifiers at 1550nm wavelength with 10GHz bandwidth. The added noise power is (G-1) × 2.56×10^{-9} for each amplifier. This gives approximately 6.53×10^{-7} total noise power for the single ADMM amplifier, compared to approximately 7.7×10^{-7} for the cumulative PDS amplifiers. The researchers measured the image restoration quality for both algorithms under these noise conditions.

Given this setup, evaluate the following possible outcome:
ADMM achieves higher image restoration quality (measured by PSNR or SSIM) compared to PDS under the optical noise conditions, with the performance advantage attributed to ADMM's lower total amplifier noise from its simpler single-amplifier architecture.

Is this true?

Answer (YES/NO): YES